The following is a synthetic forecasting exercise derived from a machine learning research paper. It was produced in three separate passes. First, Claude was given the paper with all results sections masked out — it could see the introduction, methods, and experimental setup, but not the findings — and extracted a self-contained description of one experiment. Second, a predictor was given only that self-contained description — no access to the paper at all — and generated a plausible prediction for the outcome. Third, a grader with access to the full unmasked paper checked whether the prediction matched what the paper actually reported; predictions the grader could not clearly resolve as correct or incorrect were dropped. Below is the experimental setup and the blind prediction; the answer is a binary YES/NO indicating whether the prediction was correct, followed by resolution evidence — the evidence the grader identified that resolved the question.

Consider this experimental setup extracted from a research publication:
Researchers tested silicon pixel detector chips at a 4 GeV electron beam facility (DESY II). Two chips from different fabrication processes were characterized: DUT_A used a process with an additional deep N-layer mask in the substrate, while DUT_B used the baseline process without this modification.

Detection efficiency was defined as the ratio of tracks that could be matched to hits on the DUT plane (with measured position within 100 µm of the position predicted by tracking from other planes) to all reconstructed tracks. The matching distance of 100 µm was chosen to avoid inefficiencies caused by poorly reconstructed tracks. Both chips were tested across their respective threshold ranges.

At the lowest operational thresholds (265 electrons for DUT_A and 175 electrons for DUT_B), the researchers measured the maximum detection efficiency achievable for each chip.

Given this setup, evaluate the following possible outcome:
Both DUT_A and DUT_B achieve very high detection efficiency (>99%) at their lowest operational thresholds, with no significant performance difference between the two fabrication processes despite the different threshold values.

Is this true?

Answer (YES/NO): YES